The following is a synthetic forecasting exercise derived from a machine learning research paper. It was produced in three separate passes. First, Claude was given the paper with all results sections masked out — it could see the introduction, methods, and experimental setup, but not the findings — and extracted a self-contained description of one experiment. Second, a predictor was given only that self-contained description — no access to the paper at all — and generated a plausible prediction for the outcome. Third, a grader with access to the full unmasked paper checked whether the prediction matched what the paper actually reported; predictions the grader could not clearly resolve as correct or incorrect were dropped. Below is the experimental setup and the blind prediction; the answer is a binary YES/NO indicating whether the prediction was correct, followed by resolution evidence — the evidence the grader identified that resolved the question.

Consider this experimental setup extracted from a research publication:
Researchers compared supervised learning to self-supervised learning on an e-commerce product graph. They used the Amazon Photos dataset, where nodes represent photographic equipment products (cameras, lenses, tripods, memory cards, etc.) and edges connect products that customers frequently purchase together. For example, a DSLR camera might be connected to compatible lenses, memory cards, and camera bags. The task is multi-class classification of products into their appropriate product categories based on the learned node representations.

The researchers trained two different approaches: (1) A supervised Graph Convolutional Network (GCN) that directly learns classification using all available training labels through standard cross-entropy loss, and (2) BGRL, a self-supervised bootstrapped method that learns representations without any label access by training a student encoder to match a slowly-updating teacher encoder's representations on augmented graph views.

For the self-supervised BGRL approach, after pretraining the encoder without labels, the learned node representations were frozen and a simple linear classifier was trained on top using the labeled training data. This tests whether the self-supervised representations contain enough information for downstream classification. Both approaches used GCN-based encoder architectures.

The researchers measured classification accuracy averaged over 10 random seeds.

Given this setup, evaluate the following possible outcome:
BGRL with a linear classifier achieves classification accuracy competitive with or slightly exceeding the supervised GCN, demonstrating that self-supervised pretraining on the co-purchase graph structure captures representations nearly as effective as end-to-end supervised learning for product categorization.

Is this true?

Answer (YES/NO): YES